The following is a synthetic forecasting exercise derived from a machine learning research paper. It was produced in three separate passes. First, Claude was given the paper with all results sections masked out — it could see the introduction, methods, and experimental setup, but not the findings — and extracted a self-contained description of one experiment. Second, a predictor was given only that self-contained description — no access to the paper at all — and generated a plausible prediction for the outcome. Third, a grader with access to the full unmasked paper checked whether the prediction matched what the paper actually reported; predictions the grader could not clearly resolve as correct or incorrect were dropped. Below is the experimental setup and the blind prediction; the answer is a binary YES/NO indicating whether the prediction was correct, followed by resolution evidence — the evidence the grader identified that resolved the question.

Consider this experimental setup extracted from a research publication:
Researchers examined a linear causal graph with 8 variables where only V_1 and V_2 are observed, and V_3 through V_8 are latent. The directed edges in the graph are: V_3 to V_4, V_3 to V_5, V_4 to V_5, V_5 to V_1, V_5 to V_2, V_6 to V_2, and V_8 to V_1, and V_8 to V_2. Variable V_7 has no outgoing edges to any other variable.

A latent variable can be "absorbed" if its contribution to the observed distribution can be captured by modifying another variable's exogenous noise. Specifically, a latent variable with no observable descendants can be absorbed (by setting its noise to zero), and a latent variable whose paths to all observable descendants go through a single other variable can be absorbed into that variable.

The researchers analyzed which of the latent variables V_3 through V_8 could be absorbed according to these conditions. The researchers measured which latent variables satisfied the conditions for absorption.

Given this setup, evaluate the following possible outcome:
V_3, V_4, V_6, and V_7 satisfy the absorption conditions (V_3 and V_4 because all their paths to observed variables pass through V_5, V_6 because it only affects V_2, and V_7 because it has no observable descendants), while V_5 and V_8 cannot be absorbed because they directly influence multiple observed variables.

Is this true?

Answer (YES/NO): YES